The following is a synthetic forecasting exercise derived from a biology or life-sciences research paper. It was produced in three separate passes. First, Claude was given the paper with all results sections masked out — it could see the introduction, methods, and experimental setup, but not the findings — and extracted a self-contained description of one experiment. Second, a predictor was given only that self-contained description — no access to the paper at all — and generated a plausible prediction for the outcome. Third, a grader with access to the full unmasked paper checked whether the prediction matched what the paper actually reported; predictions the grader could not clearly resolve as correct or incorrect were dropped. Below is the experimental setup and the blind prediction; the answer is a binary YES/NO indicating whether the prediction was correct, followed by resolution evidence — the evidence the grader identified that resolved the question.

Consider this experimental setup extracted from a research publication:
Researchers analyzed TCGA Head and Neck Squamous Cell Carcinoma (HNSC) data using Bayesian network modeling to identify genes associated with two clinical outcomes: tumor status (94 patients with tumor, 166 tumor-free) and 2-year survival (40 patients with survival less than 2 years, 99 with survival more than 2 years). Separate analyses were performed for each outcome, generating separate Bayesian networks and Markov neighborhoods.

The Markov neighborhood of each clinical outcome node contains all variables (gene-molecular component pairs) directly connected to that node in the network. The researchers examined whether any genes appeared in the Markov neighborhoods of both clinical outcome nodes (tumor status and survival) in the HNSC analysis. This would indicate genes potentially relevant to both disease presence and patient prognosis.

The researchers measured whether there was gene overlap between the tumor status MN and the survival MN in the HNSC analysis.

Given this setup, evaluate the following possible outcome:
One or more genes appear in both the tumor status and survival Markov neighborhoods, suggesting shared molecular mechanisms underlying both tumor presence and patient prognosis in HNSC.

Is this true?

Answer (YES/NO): YES